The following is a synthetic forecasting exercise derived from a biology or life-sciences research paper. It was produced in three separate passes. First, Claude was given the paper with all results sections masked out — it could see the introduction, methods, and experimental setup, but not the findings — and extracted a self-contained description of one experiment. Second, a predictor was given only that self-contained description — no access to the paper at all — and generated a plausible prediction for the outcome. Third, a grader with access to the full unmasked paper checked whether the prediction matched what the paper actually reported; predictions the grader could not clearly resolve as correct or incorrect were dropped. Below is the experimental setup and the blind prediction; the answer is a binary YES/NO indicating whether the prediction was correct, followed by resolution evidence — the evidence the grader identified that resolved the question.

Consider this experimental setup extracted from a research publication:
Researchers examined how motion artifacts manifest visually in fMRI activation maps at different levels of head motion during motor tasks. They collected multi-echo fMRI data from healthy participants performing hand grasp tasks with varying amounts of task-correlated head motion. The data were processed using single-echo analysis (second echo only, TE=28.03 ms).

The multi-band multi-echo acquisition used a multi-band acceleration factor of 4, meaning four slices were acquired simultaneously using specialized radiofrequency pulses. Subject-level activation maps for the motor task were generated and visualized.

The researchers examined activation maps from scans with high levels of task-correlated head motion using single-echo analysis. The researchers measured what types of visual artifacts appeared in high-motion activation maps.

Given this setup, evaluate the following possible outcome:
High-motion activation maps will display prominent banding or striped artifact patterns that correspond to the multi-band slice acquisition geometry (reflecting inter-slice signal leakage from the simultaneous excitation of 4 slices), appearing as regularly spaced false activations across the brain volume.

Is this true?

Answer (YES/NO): YES